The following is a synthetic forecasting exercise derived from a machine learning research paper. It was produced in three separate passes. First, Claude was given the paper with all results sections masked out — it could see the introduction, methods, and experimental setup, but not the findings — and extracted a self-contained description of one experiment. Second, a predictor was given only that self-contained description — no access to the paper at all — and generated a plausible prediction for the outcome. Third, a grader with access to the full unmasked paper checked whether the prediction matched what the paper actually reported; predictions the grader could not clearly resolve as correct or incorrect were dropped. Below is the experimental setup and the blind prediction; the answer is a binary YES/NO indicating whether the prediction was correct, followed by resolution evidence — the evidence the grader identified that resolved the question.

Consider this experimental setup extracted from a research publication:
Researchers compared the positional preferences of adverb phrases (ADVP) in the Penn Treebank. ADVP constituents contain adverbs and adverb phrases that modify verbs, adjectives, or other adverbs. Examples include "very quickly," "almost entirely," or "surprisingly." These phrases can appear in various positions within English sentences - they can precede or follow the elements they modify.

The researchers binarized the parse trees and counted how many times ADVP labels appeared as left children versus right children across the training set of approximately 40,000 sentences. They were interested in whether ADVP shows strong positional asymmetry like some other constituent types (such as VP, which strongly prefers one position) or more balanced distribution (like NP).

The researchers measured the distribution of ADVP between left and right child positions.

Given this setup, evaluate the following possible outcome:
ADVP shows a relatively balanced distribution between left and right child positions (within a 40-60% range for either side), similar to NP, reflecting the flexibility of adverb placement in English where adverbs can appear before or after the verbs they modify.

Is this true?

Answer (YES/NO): NO